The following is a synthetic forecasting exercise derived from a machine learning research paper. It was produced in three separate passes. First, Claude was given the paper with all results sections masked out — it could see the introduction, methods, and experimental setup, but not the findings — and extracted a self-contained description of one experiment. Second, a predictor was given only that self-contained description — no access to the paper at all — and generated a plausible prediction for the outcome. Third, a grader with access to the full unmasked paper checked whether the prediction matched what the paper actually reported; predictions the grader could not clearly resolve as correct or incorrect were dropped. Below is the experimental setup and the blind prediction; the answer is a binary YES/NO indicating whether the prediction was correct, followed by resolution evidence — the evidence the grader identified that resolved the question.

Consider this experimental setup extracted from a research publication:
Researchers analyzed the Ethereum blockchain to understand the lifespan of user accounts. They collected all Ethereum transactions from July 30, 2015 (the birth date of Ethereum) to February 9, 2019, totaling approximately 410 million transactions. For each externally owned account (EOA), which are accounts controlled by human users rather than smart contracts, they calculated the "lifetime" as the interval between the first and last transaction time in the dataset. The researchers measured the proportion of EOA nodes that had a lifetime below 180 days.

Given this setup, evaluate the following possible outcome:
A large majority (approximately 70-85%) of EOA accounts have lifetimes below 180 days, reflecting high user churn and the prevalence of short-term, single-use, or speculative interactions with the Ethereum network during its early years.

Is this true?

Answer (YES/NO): YES